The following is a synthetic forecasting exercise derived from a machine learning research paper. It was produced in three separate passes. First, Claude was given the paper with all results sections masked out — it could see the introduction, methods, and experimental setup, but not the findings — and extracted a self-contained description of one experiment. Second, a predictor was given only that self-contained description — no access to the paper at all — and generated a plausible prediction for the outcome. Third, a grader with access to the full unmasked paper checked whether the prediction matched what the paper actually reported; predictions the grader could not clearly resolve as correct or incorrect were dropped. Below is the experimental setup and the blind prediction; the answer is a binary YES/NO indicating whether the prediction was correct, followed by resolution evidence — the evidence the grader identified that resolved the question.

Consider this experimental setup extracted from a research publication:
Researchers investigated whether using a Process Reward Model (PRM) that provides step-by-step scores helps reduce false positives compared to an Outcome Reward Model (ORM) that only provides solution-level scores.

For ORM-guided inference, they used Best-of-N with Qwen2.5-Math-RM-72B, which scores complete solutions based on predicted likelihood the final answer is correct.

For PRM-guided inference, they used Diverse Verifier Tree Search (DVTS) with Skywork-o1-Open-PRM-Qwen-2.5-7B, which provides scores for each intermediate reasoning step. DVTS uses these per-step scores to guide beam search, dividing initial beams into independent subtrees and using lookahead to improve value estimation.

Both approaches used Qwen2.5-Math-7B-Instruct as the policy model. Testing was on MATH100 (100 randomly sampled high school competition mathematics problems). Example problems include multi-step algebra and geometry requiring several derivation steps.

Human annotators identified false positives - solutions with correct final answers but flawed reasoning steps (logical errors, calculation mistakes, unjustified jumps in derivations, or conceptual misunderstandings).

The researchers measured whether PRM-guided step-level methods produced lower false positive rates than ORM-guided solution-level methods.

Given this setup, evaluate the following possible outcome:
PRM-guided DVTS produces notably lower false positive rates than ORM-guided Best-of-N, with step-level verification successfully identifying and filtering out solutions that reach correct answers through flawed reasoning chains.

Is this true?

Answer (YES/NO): NO